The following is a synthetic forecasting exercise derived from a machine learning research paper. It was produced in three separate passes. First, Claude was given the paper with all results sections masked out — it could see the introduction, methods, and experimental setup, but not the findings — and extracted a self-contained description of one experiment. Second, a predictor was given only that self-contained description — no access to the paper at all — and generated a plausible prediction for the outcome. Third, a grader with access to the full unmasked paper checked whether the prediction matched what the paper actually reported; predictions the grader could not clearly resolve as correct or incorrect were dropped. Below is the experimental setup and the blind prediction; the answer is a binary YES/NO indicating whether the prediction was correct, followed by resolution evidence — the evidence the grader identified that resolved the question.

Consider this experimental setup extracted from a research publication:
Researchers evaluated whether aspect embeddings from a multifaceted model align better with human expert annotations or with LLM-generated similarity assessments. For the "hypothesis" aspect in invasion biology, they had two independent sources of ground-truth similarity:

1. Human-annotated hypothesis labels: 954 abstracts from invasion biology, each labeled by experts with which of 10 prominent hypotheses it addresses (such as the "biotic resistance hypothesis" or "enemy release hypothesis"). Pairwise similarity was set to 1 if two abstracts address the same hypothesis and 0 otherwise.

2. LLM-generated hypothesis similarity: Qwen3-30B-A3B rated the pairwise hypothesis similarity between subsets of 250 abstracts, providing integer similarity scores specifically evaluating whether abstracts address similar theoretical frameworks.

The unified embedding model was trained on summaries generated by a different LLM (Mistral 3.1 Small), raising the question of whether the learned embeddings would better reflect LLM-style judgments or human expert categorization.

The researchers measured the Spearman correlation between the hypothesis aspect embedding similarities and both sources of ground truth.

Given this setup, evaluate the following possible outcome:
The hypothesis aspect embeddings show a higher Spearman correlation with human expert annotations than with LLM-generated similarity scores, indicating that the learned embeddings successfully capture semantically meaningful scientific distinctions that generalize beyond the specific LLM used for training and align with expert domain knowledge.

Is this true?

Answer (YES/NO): NO